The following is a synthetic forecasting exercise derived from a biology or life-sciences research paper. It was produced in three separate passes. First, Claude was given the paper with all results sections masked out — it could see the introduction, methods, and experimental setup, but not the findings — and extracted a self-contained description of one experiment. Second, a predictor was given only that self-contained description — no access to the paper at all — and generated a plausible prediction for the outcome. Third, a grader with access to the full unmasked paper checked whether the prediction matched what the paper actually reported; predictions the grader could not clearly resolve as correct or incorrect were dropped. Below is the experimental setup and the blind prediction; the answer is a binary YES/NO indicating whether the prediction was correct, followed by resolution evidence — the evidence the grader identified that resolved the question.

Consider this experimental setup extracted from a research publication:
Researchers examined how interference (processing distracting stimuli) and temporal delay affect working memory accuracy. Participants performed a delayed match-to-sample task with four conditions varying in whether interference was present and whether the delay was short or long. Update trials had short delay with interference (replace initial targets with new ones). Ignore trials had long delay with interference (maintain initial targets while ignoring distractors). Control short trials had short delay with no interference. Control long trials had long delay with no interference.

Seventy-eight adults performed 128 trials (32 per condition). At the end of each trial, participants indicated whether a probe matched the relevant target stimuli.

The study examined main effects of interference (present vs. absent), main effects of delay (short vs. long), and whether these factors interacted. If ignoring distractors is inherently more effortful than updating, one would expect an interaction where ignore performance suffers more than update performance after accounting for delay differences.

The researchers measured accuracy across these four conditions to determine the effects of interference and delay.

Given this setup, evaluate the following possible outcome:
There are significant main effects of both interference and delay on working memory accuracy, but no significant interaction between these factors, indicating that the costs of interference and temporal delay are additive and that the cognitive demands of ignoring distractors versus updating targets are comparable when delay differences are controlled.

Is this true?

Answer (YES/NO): YES